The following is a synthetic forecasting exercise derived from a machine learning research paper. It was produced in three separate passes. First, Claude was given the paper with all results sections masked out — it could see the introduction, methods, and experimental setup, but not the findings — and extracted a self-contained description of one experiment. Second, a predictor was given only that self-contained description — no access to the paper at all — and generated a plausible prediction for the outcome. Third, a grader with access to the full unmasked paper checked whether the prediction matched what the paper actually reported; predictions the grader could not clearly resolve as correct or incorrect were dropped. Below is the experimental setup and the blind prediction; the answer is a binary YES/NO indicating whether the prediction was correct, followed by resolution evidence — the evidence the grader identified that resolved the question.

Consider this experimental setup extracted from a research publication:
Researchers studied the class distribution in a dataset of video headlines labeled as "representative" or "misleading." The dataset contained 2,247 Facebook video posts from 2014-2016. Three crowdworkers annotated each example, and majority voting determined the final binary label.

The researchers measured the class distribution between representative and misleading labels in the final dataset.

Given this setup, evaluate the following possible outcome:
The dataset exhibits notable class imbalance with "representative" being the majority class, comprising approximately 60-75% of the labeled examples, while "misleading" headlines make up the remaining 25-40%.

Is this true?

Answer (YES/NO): NO